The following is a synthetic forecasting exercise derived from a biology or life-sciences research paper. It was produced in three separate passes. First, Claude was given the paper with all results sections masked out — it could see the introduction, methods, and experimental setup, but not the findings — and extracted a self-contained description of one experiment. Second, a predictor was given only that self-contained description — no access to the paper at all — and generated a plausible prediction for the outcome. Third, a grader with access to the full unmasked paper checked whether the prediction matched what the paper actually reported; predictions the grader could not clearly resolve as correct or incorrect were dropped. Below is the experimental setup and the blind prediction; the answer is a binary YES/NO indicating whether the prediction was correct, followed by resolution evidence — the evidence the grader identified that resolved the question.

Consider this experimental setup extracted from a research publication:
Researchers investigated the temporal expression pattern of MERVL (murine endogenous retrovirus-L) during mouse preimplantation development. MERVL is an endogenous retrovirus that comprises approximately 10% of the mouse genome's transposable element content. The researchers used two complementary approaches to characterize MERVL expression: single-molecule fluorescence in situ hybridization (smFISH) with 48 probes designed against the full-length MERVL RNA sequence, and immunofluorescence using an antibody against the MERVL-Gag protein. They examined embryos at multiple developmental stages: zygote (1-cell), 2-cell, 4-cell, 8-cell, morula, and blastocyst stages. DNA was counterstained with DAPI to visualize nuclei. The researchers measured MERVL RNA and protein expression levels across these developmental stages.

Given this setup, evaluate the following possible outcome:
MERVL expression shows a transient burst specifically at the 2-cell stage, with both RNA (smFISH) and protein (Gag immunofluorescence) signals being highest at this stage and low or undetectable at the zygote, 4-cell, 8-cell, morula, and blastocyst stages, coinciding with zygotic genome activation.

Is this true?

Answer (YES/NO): NO